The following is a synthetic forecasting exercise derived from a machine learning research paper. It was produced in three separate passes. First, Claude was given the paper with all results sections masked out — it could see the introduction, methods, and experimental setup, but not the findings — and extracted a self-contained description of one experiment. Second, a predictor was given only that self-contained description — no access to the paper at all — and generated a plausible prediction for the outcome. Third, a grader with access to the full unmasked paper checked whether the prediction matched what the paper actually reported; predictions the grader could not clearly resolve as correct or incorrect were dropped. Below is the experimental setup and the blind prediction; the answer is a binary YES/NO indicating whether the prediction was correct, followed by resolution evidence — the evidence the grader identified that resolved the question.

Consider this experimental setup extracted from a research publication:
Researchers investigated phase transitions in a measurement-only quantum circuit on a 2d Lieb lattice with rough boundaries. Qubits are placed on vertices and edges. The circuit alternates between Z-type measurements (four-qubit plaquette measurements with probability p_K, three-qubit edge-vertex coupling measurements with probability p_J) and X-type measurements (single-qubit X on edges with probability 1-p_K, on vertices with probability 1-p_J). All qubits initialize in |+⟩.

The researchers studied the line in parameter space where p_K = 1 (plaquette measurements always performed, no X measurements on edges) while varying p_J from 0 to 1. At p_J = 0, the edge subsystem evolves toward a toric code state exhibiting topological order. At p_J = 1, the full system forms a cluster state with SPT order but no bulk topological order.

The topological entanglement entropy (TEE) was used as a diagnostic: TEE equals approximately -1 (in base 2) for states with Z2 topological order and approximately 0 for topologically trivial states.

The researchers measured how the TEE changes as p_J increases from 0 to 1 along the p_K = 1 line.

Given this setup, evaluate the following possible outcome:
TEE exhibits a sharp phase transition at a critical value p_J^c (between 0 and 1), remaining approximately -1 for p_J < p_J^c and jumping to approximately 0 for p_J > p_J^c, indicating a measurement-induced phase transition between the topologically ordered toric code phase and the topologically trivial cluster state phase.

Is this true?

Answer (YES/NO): YES